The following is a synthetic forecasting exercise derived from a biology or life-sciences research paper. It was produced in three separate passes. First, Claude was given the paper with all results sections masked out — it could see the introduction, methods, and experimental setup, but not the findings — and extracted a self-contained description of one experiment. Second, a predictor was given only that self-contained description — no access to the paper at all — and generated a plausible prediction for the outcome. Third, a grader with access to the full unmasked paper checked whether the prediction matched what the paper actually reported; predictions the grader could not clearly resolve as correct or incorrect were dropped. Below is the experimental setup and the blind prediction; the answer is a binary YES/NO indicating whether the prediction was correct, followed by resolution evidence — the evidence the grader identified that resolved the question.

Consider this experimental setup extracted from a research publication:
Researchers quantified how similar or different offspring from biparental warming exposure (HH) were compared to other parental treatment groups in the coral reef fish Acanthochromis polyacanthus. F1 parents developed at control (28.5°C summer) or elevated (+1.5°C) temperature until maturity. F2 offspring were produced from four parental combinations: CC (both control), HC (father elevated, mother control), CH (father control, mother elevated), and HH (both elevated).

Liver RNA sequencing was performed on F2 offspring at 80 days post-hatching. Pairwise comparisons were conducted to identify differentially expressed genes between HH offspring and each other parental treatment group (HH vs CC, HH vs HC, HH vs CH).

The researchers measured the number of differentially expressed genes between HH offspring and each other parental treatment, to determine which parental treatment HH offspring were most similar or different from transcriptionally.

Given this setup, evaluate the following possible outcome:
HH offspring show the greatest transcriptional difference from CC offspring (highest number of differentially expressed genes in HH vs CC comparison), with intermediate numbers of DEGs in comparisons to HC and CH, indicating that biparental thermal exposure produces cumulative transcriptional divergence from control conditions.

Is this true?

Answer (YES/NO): NO